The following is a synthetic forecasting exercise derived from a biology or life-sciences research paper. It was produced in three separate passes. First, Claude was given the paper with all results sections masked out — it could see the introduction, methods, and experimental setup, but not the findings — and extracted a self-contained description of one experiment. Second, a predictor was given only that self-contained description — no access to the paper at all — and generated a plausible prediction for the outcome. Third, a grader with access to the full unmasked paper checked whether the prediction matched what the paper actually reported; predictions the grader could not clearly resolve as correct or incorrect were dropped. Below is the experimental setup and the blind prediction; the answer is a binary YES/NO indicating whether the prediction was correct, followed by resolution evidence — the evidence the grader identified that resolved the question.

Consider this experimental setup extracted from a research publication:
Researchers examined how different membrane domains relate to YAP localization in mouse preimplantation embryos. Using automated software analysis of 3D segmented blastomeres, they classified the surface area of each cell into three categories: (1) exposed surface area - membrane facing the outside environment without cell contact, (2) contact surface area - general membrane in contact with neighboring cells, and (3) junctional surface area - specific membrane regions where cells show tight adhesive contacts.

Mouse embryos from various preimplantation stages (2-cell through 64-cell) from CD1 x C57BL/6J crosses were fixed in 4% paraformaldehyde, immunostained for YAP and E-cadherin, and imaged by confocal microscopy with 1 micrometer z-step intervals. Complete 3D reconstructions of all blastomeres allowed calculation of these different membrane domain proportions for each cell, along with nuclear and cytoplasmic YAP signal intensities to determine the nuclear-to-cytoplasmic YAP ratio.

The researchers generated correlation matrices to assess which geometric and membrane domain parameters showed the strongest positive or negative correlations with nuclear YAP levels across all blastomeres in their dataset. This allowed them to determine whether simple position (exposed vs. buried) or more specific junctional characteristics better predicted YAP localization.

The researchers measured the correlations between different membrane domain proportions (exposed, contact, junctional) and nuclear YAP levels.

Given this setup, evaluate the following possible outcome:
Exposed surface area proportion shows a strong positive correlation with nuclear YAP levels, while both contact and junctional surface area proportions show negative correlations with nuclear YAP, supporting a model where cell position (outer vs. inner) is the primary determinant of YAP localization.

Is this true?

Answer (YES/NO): NO